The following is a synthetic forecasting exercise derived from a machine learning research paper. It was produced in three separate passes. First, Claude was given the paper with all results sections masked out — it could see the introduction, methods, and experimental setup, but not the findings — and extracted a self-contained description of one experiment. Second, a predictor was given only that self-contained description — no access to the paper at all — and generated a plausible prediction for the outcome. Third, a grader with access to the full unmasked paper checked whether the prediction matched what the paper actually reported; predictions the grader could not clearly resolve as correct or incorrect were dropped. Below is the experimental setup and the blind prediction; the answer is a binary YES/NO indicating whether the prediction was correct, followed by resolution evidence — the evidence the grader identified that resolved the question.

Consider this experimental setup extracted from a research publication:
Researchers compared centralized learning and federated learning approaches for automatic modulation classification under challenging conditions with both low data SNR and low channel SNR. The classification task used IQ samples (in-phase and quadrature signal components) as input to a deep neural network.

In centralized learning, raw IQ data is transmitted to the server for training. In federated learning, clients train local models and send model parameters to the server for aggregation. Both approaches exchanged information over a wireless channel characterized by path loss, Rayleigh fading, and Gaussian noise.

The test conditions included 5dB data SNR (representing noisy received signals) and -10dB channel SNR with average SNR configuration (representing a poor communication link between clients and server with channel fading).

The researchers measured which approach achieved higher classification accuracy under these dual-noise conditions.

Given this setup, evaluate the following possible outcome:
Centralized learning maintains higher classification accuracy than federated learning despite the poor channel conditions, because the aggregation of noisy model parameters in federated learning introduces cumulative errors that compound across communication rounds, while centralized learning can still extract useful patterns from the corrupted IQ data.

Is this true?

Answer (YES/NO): YES